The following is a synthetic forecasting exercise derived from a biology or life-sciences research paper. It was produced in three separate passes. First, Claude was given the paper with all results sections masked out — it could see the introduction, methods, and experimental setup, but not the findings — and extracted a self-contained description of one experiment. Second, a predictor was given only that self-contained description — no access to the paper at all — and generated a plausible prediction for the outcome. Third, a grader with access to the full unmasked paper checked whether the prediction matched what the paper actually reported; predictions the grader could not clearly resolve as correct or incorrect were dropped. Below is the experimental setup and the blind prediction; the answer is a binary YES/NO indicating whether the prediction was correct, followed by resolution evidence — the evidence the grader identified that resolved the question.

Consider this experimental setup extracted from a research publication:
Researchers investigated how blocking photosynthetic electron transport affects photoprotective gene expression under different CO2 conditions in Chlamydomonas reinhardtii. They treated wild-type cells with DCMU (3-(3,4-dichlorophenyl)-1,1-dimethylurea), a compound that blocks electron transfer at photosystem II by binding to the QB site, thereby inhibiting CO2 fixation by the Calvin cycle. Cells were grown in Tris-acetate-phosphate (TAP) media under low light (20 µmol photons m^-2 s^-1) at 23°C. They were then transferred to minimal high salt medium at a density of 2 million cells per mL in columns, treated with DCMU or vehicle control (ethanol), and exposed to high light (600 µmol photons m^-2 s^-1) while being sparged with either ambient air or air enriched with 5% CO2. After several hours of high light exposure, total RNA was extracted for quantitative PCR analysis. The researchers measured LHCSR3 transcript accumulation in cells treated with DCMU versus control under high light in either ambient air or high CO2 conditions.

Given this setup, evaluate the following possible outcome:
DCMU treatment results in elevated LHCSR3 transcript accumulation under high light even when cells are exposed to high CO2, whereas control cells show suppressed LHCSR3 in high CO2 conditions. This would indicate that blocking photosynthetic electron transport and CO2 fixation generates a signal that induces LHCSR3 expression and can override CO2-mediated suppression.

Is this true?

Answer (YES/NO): NO